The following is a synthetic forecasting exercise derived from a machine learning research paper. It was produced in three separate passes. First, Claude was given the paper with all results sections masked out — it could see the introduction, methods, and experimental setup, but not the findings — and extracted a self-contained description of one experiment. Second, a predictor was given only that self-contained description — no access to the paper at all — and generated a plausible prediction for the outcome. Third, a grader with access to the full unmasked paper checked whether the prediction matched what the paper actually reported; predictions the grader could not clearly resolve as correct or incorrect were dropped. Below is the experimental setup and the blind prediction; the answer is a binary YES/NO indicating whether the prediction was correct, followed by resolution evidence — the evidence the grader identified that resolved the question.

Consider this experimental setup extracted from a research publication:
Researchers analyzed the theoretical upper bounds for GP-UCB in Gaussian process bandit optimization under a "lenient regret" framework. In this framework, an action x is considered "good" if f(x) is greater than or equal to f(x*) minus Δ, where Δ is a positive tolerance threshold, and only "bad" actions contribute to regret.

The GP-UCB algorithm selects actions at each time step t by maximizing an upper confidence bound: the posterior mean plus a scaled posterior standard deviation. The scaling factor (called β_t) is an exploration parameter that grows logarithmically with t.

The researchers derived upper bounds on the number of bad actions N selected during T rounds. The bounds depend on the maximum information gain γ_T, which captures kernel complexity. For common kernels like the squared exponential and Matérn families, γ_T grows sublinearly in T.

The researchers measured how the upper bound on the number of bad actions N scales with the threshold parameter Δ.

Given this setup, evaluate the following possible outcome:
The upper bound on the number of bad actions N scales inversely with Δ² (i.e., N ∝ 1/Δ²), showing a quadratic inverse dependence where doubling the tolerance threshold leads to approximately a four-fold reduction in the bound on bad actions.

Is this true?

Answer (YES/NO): YES